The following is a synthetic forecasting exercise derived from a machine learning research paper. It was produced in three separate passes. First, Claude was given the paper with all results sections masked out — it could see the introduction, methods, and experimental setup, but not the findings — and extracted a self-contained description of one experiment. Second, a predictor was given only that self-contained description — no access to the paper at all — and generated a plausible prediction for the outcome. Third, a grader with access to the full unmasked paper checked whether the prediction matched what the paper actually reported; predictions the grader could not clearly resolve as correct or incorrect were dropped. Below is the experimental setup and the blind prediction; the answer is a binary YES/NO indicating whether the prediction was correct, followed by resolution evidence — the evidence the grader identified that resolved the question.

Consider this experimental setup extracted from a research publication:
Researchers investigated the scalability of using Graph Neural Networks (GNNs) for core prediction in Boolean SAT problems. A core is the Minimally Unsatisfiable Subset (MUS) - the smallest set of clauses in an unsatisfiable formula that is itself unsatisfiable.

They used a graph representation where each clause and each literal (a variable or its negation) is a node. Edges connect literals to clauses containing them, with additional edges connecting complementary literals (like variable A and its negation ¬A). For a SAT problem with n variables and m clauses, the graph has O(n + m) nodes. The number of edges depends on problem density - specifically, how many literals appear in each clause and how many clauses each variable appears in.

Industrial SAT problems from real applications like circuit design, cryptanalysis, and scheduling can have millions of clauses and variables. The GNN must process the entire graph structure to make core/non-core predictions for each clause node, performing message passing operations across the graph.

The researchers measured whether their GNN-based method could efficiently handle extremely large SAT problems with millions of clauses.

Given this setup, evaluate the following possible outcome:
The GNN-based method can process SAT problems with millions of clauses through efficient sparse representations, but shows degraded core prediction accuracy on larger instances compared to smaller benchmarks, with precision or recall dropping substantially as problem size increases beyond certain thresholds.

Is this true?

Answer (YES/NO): NO